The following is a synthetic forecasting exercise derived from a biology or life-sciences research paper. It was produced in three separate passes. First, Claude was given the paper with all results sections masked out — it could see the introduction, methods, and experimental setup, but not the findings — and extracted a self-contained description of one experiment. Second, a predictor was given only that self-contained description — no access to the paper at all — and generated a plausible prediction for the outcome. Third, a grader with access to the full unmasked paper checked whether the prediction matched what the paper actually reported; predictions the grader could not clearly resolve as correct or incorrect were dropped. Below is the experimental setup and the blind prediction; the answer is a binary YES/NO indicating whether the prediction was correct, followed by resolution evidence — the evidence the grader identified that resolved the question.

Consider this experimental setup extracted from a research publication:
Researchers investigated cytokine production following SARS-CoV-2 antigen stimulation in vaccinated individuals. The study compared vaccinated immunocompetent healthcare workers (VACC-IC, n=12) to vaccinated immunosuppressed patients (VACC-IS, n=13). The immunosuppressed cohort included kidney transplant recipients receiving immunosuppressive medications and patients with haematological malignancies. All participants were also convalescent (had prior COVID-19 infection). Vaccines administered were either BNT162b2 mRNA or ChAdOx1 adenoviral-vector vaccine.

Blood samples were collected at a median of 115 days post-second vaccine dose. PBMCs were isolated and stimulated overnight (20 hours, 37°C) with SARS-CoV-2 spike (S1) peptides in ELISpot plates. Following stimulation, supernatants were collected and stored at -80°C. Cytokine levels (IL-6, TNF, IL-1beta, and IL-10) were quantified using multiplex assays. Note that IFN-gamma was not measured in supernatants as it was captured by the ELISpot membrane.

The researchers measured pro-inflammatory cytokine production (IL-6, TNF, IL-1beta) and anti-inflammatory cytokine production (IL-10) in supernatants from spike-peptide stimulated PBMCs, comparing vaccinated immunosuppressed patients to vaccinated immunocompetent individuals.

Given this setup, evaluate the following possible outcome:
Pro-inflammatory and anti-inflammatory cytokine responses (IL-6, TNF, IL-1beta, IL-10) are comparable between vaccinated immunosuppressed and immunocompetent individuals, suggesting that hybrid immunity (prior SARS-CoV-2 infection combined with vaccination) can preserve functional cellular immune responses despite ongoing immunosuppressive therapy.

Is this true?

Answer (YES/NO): YES